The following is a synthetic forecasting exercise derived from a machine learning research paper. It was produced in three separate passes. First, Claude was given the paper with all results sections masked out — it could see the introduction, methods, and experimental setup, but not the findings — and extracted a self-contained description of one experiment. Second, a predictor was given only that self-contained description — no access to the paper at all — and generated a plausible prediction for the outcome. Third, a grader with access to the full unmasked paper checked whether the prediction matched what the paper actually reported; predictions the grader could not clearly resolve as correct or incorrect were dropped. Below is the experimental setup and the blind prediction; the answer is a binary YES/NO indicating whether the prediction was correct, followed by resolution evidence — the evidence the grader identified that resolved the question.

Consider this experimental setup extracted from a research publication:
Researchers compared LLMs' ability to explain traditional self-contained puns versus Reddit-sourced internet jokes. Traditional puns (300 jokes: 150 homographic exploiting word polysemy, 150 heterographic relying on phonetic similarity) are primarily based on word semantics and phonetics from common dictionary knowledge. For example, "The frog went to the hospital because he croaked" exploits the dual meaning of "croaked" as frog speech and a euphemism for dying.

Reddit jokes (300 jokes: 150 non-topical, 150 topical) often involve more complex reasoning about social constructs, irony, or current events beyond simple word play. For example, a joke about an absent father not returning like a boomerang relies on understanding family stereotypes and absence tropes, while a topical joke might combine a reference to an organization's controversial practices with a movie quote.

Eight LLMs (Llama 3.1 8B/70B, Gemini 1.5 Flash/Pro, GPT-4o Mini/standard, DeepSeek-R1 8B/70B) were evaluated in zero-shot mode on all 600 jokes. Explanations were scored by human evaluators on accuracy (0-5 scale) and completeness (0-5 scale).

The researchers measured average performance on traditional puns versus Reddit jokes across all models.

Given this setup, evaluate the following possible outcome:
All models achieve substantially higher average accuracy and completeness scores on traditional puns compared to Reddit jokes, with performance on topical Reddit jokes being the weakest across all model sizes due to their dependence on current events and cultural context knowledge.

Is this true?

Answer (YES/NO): YES